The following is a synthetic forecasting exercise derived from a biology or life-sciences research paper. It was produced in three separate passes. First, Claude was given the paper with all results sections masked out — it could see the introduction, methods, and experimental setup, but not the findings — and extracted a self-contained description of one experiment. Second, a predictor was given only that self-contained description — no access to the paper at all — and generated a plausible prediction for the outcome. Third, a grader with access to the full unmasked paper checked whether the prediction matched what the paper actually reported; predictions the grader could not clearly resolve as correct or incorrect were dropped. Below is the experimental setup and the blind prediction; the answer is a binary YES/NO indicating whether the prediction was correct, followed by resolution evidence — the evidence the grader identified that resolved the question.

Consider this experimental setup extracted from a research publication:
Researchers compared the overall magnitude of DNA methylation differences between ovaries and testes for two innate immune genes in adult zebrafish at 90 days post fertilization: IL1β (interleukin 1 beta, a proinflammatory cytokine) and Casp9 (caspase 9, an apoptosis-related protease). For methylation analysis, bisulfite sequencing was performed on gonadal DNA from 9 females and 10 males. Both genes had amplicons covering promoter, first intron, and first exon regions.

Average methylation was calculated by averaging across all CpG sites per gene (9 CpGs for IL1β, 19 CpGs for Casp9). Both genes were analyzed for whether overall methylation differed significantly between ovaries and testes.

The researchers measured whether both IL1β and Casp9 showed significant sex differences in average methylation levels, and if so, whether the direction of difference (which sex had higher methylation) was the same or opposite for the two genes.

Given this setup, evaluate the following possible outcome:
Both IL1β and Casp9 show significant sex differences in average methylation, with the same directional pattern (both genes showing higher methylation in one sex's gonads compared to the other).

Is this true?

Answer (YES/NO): YES